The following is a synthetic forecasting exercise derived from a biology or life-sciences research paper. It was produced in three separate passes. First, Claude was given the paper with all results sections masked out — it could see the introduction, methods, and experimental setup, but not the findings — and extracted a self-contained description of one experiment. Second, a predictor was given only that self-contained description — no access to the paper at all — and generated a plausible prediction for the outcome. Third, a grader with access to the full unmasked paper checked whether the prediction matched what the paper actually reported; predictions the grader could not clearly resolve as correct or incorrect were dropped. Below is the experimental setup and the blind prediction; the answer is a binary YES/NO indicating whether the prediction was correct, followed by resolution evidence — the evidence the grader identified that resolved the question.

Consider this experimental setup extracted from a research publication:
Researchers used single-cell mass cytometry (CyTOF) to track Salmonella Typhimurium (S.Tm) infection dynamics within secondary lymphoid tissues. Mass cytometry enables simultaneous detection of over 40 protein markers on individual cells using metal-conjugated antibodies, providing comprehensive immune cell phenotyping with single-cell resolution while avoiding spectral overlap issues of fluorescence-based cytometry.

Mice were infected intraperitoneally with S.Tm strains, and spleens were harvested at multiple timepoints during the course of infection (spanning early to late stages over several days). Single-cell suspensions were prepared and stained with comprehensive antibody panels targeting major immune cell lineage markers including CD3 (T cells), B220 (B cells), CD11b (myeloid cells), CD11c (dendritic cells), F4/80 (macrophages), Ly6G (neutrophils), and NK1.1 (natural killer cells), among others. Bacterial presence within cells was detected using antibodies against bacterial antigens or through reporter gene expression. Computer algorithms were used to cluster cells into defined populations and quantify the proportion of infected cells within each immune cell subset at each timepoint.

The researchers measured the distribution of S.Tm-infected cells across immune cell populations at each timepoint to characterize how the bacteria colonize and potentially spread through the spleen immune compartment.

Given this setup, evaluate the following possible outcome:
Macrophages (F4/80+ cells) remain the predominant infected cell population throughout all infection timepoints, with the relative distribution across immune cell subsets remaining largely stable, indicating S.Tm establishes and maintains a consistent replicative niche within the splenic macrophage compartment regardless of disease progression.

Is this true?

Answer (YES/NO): NO